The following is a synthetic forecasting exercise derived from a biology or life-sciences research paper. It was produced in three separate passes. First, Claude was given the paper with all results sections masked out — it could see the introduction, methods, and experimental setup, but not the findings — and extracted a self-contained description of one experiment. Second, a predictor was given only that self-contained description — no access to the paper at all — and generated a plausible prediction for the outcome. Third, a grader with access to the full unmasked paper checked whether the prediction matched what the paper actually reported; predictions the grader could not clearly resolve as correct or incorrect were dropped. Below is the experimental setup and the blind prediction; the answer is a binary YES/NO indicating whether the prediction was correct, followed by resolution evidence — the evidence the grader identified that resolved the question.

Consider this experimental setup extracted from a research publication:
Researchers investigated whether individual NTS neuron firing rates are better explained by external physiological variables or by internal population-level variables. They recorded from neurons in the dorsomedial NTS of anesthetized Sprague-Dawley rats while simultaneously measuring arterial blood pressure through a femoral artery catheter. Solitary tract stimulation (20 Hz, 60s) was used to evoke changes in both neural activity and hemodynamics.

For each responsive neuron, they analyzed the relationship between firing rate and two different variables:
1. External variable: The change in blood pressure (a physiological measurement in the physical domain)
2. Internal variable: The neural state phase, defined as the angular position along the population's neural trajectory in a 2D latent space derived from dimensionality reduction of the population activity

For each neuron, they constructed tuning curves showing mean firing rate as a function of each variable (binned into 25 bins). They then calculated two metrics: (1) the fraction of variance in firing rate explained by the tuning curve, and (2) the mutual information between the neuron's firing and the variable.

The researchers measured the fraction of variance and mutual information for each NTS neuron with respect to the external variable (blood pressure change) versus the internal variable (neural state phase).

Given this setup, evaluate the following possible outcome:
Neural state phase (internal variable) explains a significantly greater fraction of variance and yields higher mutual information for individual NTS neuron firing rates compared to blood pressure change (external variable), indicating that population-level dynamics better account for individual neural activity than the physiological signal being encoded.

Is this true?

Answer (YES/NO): YES